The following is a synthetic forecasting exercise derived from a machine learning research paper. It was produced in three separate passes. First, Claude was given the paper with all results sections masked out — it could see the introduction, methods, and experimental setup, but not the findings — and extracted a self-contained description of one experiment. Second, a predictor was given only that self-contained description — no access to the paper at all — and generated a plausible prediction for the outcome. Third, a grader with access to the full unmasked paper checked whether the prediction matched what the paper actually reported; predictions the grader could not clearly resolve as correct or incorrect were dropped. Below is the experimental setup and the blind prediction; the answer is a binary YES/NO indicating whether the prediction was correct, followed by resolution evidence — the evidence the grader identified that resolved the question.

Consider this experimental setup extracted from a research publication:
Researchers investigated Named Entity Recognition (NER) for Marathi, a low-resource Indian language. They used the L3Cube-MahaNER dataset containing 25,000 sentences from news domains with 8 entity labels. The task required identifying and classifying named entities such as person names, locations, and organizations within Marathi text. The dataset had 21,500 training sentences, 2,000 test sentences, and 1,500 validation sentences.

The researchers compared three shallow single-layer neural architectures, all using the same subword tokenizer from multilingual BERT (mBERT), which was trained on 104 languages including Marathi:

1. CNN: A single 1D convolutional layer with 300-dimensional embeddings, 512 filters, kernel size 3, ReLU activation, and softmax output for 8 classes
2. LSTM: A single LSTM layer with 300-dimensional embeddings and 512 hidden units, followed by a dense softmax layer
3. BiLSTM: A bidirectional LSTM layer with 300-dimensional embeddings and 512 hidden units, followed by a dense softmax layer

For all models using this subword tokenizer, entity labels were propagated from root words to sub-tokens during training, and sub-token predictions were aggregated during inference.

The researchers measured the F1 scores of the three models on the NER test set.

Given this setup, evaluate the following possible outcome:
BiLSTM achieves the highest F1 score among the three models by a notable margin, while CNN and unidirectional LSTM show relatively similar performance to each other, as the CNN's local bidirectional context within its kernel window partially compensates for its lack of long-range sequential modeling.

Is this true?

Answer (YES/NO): NO